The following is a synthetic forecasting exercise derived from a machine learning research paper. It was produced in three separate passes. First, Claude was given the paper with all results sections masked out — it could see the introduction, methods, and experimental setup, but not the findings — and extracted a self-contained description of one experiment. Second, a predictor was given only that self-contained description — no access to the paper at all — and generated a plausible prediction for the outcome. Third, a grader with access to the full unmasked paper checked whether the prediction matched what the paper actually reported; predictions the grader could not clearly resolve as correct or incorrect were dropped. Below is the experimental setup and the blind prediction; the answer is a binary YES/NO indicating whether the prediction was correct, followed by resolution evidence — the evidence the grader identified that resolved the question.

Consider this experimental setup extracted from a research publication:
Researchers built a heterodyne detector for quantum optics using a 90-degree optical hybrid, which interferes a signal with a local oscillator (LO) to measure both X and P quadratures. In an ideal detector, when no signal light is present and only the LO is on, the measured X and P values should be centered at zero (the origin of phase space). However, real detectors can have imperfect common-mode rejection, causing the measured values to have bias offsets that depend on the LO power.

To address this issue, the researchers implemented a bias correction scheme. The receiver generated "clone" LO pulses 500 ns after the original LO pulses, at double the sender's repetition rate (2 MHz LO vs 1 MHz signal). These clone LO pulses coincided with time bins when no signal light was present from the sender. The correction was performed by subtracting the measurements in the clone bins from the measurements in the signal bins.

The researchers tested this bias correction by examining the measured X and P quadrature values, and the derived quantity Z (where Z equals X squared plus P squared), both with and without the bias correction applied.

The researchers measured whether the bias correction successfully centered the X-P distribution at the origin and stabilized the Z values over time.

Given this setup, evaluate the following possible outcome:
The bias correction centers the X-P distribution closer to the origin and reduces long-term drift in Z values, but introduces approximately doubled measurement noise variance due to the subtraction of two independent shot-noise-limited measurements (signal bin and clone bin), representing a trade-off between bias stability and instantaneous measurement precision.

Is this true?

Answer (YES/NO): YES